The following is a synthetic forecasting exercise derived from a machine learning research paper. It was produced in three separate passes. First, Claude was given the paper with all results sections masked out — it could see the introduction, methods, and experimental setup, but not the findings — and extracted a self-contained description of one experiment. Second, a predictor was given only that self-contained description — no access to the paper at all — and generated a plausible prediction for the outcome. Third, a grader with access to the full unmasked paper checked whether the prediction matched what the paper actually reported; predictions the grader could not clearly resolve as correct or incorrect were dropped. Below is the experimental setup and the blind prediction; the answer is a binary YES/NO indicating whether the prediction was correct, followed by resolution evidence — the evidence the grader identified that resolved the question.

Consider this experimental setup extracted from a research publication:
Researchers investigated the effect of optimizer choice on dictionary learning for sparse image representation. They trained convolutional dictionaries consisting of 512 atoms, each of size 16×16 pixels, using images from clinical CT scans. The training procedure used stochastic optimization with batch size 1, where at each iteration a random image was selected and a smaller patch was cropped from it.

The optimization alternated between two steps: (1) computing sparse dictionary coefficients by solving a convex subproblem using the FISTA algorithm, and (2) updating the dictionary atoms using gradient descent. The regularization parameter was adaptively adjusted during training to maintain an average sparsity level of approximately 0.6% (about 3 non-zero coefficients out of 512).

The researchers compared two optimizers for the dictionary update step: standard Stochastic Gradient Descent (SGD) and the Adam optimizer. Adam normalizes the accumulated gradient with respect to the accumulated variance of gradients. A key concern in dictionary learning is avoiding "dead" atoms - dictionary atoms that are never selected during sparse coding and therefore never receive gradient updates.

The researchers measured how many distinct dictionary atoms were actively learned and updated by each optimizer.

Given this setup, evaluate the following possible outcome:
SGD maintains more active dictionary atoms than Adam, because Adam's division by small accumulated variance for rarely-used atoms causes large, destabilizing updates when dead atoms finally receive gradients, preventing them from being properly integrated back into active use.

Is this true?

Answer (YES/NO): NO